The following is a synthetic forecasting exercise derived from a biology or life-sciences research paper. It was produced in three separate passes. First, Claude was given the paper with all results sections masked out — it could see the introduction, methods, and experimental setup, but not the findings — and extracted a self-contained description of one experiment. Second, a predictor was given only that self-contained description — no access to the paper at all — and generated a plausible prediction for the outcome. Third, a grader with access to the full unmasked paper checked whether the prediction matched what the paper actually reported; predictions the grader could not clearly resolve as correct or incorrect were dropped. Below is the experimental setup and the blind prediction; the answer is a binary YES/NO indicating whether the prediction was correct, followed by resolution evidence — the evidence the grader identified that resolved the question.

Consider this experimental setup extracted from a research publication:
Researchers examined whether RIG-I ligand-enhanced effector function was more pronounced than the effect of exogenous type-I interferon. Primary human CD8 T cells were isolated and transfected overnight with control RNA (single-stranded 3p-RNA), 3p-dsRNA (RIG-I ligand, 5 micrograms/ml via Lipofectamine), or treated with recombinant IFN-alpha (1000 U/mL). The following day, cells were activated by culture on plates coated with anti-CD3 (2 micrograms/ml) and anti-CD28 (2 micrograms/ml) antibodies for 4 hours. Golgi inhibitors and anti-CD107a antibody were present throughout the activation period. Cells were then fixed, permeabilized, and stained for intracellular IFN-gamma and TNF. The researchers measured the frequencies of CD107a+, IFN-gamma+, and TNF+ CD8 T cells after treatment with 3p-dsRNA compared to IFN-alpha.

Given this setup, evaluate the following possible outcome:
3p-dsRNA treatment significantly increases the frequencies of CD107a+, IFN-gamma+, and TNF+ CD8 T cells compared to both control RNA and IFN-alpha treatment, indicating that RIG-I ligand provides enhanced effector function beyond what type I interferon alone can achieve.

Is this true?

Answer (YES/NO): YES